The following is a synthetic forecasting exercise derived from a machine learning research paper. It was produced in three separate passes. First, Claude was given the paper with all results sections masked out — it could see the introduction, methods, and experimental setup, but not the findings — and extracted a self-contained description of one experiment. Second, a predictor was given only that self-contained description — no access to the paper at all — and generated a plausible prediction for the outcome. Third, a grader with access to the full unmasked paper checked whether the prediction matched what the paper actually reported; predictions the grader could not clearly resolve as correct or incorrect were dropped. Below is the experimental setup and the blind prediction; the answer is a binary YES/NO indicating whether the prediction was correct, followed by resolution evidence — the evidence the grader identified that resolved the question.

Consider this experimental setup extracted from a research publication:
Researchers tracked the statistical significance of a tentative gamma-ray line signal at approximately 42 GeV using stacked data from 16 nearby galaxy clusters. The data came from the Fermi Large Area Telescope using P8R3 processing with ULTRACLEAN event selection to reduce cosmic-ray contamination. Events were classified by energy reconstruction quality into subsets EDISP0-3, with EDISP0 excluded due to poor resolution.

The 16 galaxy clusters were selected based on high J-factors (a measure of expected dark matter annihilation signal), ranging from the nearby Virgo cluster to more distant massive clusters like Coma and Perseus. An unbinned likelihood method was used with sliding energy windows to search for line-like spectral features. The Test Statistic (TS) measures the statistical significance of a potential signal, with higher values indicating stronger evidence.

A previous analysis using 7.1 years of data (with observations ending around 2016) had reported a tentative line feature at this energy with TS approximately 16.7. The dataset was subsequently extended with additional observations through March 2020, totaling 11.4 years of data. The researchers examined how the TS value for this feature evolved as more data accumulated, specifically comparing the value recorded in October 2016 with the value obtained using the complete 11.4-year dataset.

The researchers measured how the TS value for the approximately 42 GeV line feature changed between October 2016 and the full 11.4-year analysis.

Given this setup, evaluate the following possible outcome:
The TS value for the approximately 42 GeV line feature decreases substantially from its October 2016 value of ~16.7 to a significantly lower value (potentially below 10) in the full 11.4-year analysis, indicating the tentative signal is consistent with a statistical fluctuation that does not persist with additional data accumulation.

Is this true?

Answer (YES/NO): NO